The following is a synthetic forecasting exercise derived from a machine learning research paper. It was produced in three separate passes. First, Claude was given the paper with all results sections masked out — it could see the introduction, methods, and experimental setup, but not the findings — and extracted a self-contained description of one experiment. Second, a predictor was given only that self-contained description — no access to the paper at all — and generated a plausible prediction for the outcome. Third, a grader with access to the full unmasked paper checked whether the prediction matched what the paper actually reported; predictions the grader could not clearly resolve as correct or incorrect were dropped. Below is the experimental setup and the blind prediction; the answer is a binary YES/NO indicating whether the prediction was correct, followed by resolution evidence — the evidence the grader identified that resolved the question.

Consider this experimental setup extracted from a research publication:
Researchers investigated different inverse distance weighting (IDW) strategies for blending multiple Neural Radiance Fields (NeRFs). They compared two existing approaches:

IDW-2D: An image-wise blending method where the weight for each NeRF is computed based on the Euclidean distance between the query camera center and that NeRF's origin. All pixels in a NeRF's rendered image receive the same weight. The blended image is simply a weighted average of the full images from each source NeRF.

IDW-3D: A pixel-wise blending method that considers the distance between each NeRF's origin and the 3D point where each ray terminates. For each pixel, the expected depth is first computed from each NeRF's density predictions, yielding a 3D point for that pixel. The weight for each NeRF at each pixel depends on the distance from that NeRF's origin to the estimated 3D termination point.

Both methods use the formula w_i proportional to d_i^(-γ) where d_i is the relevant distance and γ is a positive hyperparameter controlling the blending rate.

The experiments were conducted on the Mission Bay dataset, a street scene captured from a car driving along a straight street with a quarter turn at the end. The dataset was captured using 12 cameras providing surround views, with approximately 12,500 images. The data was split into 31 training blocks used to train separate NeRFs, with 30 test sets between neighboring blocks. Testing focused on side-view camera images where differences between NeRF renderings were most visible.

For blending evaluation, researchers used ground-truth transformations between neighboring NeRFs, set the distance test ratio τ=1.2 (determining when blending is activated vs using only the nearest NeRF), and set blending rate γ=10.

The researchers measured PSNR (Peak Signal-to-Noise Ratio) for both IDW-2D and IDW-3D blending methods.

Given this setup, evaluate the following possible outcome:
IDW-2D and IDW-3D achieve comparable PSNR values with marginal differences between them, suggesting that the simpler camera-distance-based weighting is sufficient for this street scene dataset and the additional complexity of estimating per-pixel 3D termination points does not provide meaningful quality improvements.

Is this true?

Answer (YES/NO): NO